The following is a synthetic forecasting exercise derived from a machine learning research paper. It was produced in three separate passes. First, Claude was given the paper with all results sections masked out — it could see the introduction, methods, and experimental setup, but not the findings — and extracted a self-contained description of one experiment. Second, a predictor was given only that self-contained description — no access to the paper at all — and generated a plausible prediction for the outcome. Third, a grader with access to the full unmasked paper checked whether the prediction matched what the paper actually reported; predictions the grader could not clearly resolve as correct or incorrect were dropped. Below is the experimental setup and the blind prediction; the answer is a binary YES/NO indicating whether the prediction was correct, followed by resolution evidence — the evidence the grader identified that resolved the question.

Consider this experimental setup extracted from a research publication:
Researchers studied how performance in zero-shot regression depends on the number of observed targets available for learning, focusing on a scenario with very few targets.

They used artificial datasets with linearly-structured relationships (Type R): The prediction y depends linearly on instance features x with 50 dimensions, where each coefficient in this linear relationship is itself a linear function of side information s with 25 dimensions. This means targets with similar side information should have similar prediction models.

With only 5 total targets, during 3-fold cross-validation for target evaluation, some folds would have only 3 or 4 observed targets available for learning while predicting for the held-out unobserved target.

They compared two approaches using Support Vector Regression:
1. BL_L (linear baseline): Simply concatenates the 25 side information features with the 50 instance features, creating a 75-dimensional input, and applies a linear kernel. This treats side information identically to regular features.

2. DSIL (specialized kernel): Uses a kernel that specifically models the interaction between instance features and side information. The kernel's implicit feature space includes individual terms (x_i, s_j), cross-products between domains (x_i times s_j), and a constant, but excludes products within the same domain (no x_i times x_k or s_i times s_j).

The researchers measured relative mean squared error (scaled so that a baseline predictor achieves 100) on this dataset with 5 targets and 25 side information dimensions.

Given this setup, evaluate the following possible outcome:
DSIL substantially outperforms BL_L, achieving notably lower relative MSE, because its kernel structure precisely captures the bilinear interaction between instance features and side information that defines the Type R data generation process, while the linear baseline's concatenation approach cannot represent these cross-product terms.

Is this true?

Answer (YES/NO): NO